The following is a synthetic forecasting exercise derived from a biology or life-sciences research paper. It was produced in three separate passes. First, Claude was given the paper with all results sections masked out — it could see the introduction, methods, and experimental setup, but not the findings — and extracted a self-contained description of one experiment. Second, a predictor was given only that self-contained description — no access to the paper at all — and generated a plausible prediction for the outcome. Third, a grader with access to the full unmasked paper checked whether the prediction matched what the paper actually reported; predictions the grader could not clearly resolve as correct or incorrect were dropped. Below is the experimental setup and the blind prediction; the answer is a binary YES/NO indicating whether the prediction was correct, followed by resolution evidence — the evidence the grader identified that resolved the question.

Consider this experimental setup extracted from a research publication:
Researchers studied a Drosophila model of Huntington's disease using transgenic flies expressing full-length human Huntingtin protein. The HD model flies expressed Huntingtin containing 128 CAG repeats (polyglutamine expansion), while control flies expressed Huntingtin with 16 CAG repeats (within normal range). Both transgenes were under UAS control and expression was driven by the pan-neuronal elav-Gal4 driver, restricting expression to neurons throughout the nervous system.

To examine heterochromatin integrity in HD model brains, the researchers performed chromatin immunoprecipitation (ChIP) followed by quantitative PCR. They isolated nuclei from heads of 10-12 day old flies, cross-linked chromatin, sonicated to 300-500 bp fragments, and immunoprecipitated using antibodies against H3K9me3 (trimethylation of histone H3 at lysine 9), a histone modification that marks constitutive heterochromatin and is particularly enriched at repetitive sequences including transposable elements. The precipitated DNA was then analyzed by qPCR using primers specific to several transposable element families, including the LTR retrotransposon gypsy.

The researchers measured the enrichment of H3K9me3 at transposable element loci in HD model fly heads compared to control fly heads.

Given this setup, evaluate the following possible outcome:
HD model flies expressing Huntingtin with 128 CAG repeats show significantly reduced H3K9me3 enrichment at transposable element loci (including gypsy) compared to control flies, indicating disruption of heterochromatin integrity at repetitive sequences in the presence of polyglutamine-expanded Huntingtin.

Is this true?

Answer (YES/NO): YES